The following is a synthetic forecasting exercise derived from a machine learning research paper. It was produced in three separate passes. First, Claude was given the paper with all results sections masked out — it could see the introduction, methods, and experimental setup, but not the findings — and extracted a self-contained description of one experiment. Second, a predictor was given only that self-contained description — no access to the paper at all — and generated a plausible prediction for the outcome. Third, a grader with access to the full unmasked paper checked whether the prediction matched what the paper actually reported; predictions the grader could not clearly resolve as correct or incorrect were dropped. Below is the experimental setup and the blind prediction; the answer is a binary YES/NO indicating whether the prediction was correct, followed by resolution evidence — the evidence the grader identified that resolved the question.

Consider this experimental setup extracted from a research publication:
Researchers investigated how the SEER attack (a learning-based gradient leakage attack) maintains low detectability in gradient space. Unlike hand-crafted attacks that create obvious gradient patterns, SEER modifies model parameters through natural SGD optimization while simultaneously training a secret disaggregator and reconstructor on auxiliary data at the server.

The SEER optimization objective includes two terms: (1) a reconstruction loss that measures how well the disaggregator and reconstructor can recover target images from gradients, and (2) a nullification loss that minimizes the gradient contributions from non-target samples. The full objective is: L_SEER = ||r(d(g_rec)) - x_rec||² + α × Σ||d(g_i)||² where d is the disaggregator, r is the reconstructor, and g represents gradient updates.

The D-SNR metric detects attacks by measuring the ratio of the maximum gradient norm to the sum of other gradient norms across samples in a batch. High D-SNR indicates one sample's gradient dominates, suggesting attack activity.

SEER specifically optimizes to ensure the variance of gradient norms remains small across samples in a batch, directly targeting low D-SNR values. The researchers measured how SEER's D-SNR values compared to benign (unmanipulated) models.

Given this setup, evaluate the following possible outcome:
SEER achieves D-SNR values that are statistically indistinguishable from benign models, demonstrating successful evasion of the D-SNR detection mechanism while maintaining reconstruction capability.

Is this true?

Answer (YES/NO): YES